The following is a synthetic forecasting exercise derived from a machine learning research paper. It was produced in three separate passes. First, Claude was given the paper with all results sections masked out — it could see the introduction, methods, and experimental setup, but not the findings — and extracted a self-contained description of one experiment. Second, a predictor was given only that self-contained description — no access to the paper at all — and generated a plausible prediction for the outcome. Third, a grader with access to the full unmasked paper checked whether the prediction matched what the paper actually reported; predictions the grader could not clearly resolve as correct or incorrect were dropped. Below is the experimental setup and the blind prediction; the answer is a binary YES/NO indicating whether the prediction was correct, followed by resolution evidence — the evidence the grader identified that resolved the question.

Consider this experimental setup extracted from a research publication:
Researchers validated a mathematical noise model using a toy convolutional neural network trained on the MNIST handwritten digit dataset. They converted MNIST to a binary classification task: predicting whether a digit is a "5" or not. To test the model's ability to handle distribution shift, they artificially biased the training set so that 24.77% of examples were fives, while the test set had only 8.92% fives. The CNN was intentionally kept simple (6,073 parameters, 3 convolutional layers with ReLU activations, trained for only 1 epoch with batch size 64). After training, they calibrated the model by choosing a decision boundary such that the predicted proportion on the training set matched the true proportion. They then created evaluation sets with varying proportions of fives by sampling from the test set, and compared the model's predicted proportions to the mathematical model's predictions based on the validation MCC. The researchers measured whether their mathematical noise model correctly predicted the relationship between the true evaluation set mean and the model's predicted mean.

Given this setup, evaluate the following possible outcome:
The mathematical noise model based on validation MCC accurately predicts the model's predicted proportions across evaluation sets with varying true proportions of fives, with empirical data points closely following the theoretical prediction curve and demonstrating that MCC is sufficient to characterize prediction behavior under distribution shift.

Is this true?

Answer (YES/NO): YES